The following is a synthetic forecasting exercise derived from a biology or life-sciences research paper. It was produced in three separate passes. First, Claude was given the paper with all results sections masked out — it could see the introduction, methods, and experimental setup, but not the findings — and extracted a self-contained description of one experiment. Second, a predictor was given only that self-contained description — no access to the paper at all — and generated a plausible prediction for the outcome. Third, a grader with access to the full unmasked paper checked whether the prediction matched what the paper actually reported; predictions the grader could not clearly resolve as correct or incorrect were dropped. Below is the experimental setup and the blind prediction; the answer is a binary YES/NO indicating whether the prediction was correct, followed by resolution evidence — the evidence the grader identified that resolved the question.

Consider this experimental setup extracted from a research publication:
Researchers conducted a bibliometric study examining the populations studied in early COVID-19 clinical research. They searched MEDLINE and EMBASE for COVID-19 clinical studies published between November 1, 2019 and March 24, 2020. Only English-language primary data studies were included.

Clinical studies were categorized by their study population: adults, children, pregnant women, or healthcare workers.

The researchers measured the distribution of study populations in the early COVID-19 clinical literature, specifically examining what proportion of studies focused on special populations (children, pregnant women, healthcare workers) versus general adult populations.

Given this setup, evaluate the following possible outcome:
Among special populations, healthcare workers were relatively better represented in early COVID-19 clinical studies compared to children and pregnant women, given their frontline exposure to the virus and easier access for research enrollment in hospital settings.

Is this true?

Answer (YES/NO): NO